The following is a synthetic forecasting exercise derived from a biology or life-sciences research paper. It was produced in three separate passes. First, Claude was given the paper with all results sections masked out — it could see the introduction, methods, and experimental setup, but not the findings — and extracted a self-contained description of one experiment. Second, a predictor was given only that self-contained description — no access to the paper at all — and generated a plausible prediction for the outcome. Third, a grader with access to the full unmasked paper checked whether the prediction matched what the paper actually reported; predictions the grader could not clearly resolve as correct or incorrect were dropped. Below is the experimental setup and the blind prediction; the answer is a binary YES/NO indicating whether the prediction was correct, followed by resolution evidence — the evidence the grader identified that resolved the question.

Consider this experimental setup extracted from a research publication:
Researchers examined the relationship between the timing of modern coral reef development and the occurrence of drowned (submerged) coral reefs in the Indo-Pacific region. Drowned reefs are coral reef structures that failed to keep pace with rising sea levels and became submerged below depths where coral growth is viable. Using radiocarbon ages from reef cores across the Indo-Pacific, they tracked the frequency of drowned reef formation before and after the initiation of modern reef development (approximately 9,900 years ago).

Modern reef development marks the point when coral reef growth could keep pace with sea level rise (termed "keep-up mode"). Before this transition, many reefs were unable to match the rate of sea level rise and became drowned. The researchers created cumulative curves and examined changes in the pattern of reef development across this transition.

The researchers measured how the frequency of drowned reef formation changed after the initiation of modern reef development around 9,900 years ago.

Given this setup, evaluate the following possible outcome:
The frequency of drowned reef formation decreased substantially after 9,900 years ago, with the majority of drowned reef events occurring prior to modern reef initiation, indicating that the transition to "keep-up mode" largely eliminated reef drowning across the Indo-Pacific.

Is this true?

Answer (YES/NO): YES